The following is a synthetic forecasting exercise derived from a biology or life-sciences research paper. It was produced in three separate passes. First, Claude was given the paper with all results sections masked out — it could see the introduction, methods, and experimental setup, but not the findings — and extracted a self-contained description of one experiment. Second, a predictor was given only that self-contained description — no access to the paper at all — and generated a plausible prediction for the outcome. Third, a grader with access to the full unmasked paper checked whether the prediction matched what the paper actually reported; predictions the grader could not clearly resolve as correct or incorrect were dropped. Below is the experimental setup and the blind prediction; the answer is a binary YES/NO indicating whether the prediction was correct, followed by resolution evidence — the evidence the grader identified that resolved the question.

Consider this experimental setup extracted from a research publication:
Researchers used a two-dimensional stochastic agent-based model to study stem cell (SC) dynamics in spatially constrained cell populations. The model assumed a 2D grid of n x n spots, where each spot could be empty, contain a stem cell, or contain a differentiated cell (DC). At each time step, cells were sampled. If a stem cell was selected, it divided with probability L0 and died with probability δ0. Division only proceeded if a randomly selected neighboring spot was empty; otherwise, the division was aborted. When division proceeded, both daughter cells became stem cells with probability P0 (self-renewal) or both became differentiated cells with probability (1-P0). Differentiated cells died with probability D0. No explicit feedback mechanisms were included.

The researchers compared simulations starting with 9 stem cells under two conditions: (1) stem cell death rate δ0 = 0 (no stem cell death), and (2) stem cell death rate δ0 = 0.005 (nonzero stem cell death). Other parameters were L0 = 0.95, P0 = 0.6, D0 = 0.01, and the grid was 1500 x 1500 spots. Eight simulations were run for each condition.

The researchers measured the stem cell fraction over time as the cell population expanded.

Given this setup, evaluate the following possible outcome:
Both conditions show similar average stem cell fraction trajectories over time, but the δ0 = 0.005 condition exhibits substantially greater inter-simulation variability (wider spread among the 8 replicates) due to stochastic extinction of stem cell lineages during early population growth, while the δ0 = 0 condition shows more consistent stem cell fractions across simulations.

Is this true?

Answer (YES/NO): NO